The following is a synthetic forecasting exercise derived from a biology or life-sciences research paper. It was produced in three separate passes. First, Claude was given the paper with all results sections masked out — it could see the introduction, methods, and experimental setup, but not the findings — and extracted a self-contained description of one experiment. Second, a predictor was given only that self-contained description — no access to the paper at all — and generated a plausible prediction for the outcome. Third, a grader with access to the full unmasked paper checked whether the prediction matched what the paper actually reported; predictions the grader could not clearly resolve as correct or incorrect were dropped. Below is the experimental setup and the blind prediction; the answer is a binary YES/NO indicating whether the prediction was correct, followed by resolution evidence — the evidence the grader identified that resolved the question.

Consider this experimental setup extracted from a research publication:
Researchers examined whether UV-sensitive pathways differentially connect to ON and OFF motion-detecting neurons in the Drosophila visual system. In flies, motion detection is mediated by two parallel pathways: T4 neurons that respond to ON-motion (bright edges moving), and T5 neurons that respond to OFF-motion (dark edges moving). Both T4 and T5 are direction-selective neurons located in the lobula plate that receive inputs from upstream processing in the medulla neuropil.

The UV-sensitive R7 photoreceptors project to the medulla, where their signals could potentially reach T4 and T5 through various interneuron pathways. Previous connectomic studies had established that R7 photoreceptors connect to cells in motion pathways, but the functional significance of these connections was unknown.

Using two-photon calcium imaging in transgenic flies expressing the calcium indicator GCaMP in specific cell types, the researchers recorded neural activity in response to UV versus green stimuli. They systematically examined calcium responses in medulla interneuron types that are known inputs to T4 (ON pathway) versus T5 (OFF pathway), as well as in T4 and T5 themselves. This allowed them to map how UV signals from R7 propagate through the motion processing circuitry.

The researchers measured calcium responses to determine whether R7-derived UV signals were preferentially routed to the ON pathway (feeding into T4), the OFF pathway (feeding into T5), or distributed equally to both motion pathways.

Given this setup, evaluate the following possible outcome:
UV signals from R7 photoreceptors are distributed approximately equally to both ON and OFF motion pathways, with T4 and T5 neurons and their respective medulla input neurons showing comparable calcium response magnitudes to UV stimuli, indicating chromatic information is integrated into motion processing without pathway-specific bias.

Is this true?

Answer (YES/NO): NO